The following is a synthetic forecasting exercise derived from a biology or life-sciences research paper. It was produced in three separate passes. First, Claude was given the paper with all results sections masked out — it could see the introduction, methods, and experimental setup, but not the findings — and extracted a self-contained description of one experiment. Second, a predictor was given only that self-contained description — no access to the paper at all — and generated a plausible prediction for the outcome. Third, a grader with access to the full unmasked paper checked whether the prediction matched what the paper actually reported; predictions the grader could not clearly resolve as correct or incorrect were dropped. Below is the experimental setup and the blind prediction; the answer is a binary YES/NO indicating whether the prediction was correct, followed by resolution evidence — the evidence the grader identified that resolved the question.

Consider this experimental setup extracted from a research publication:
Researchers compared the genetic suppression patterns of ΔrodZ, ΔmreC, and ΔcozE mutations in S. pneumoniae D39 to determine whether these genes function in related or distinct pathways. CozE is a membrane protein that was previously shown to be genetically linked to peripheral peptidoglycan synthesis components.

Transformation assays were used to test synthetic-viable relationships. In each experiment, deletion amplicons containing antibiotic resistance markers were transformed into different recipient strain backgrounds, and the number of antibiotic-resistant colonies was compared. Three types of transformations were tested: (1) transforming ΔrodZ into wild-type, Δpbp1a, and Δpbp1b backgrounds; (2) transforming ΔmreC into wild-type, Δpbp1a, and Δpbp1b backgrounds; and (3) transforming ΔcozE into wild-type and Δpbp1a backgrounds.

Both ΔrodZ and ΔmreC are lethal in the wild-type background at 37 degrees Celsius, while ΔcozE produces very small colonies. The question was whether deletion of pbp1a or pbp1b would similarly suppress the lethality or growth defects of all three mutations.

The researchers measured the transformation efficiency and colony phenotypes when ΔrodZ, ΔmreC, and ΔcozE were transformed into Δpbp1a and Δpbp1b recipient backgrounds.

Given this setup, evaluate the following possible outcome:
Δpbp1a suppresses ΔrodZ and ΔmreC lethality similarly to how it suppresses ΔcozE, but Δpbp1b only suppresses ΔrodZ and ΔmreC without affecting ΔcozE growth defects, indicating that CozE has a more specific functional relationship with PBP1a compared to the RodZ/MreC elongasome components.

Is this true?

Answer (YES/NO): NO